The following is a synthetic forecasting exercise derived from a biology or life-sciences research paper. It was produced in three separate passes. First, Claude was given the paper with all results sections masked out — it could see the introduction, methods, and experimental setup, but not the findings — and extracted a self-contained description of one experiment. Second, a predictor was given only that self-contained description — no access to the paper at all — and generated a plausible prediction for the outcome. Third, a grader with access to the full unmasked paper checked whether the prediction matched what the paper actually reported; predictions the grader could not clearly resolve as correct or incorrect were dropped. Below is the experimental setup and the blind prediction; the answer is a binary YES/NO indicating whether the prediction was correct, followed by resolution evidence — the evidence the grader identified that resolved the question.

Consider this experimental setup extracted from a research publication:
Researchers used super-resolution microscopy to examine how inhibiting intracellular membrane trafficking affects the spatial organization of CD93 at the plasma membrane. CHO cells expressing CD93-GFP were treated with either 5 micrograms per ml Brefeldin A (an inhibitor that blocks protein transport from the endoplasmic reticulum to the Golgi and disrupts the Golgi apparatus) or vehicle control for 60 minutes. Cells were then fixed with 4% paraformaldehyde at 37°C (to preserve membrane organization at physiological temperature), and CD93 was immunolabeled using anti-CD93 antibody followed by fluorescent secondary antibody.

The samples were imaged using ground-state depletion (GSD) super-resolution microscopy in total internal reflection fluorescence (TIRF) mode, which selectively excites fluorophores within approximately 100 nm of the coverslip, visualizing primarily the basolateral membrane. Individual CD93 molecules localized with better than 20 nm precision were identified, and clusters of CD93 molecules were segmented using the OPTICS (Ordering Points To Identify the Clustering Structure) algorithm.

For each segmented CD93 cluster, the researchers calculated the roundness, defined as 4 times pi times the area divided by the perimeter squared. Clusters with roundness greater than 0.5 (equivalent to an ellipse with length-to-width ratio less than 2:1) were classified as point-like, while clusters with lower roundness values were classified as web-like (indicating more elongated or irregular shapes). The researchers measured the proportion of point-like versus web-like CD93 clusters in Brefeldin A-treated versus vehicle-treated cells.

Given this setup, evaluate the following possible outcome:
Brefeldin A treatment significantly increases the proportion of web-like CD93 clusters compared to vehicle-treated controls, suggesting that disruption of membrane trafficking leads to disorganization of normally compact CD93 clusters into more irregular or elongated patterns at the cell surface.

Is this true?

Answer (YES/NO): NO